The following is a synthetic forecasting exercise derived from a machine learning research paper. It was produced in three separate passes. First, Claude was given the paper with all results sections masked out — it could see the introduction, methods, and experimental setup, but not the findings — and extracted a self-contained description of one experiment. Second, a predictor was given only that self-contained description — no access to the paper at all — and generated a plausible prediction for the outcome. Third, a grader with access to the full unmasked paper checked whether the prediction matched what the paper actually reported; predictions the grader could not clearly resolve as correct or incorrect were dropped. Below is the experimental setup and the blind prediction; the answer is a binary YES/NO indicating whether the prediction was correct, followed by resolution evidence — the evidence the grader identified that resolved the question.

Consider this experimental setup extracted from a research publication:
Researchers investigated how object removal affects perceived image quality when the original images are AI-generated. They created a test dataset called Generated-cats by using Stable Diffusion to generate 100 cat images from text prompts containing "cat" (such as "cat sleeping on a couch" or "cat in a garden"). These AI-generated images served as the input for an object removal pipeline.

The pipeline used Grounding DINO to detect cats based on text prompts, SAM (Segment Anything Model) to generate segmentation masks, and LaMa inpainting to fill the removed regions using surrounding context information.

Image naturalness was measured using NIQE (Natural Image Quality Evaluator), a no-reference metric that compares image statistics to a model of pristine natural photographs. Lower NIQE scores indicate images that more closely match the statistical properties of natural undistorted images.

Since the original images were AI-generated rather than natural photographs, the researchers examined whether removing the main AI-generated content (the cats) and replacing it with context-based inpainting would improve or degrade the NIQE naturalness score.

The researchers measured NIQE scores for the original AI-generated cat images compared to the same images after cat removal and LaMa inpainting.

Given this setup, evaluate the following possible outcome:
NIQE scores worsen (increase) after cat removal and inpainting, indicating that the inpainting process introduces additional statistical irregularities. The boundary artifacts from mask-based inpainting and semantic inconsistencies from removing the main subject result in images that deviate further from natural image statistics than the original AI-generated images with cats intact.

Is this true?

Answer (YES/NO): NO